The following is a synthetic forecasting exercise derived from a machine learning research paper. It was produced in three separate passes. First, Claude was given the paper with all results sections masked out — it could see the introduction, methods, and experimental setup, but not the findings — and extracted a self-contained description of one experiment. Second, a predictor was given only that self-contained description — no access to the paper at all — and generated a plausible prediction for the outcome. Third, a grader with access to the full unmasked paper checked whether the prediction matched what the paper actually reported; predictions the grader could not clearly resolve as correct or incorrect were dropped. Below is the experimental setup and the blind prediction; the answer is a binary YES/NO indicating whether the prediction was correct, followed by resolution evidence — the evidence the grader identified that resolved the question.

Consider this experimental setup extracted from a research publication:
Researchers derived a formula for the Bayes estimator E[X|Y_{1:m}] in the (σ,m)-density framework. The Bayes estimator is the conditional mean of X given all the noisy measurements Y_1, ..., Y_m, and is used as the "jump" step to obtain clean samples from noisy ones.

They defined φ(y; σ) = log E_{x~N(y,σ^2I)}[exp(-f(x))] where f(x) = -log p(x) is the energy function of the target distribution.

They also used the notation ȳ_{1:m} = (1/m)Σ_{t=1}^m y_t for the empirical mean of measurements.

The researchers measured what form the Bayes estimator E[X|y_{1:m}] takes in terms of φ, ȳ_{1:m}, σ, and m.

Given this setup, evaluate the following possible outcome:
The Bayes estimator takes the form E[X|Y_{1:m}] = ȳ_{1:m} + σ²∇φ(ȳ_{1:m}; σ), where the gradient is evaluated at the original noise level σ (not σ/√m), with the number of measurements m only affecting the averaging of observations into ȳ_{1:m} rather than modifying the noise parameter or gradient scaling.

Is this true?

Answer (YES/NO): NO